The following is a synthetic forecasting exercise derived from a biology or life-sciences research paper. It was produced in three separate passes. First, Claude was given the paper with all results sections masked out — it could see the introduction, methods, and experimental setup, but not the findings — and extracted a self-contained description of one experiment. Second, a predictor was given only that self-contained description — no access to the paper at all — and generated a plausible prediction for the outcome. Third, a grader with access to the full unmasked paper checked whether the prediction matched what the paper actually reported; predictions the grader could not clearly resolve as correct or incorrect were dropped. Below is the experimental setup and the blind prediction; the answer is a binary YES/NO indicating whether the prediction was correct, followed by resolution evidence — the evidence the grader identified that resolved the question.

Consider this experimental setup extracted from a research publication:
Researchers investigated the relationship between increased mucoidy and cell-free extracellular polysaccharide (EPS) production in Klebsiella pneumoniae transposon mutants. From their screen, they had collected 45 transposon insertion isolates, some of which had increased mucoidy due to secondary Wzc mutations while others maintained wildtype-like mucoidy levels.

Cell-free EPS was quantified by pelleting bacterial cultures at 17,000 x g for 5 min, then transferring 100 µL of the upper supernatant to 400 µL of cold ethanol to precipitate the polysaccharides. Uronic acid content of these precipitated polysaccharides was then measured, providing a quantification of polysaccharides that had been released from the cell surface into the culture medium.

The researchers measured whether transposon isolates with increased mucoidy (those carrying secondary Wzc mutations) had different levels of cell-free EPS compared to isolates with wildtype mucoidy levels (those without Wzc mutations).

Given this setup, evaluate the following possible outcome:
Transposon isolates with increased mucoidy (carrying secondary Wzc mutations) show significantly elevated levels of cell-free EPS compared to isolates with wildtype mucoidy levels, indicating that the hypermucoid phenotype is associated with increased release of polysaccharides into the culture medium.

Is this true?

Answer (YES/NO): YES